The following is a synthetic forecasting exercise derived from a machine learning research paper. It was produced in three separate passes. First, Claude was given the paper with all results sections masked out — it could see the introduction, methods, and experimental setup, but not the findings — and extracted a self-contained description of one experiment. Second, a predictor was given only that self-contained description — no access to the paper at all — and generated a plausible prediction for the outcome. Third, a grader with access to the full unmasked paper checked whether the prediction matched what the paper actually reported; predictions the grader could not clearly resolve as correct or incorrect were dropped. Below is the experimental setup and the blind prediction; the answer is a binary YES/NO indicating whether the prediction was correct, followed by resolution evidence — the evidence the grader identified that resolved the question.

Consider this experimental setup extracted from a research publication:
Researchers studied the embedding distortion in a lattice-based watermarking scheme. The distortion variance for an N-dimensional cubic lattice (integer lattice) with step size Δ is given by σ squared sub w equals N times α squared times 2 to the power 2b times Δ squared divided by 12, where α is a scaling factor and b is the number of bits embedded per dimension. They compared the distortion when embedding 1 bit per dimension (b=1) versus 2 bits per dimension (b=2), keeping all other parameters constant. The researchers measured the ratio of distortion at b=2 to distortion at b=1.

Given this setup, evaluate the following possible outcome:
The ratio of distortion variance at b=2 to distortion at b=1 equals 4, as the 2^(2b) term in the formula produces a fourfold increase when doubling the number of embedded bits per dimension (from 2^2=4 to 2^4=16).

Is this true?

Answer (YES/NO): YES